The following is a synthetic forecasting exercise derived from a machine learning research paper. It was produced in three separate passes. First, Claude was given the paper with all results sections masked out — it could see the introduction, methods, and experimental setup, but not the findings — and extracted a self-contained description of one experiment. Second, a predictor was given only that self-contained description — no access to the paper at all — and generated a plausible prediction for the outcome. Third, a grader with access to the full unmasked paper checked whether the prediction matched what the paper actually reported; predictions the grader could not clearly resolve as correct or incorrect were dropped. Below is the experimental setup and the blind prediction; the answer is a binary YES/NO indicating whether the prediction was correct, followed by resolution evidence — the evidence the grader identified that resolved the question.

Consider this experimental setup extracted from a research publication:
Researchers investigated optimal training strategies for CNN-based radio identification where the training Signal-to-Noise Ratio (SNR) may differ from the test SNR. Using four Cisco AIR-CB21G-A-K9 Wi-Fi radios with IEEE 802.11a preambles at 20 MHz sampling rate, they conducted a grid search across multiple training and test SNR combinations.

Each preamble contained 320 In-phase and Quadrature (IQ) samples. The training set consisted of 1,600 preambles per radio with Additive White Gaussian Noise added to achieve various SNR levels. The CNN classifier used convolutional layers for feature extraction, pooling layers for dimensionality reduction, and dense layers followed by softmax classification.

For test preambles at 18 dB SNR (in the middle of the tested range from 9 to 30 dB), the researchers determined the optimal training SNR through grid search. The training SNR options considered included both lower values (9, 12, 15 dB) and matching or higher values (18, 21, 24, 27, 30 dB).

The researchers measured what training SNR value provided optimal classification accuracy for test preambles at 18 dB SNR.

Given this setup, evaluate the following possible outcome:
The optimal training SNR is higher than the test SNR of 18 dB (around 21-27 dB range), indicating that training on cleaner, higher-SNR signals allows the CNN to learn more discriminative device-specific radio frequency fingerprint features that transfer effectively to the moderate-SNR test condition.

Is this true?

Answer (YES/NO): NO